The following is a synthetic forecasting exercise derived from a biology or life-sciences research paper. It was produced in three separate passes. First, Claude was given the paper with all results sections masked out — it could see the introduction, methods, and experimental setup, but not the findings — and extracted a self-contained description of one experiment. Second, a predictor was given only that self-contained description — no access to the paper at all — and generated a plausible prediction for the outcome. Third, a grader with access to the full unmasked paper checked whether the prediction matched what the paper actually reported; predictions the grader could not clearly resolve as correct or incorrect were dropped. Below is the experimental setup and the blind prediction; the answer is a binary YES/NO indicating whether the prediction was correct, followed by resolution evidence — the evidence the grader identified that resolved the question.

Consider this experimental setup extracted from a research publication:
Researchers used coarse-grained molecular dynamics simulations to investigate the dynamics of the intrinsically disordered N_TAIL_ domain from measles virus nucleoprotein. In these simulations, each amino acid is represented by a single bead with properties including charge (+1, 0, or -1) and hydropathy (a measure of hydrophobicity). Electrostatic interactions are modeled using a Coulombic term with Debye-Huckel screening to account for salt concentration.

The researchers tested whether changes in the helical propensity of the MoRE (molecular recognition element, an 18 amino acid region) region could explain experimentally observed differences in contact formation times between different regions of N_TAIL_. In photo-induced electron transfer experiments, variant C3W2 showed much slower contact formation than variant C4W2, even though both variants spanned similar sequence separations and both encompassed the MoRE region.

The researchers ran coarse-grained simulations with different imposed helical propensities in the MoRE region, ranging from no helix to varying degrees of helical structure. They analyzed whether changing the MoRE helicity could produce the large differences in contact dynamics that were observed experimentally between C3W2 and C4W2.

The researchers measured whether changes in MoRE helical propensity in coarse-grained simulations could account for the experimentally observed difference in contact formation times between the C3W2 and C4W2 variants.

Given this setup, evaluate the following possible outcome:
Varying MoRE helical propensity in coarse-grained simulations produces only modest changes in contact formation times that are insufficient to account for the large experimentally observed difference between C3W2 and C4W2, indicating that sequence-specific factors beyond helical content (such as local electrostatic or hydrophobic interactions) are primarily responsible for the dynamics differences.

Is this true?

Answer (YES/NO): YES